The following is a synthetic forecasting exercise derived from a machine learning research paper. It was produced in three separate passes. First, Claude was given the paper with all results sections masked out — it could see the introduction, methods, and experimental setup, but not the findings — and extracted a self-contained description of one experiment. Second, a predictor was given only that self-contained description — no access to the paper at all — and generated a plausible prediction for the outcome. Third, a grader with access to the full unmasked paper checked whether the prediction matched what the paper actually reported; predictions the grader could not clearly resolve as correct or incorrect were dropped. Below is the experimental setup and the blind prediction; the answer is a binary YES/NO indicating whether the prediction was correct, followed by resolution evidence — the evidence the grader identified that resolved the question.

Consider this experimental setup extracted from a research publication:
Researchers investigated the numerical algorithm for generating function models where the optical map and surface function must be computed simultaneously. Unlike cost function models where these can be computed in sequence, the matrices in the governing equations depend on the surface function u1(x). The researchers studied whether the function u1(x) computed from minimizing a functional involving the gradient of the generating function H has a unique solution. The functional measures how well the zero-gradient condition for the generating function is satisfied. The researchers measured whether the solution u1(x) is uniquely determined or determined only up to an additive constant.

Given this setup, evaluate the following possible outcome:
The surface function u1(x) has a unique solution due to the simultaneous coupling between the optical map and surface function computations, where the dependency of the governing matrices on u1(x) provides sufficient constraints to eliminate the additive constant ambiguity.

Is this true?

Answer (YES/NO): NO